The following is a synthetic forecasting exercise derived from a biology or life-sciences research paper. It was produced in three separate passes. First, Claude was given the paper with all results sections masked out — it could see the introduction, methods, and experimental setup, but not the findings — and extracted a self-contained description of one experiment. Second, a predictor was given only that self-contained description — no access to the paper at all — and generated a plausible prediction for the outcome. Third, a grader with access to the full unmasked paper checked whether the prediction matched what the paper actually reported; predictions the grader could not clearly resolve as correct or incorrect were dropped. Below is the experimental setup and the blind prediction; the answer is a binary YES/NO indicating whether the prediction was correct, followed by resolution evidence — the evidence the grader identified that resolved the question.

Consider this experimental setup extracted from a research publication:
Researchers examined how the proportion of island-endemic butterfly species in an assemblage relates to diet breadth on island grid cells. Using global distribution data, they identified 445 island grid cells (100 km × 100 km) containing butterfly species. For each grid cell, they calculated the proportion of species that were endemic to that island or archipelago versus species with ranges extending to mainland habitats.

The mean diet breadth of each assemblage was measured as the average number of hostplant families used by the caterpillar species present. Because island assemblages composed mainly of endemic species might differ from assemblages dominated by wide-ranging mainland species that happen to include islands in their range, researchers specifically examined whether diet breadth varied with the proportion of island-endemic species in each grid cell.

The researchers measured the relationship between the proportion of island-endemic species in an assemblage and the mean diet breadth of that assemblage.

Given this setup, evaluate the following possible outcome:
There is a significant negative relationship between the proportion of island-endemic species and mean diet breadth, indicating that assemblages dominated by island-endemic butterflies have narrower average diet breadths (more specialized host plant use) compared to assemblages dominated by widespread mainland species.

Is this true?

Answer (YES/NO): YES